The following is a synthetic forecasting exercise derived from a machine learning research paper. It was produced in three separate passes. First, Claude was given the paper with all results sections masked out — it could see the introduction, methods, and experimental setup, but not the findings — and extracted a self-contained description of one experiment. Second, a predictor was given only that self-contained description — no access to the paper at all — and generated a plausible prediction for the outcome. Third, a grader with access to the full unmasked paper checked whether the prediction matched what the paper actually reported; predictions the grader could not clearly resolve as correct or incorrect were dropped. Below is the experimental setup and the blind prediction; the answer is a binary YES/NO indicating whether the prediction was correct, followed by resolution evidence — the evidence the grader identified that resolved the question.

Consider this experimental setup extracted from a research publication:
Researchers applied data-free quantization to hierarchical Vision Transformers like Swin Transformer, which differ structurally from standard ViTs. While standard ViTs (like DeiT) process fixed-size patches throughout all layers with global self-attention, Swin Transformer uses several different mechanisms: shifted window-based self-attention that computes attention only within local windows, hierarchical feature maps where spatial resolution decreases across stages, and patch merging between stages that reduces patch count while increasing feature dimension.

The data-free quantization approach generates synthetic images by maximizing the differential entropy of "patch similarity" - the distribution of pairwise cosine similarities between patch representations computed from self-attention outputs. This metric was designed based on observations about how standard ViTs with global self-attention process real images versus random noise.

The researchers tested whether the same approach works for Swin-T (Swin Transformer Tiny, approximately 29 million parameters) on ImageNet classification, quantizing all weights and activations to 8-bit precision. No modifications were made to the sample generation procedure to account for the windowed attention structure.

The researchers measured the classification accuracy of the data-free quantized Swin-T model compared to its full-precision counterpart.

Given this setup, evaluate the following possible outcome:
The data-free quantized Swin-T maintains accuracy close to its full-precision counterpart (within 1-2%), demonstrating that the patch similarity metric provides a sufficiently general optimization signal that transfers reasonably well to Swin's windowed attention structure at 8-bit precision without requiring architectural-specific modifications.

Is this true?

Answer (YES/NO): YES